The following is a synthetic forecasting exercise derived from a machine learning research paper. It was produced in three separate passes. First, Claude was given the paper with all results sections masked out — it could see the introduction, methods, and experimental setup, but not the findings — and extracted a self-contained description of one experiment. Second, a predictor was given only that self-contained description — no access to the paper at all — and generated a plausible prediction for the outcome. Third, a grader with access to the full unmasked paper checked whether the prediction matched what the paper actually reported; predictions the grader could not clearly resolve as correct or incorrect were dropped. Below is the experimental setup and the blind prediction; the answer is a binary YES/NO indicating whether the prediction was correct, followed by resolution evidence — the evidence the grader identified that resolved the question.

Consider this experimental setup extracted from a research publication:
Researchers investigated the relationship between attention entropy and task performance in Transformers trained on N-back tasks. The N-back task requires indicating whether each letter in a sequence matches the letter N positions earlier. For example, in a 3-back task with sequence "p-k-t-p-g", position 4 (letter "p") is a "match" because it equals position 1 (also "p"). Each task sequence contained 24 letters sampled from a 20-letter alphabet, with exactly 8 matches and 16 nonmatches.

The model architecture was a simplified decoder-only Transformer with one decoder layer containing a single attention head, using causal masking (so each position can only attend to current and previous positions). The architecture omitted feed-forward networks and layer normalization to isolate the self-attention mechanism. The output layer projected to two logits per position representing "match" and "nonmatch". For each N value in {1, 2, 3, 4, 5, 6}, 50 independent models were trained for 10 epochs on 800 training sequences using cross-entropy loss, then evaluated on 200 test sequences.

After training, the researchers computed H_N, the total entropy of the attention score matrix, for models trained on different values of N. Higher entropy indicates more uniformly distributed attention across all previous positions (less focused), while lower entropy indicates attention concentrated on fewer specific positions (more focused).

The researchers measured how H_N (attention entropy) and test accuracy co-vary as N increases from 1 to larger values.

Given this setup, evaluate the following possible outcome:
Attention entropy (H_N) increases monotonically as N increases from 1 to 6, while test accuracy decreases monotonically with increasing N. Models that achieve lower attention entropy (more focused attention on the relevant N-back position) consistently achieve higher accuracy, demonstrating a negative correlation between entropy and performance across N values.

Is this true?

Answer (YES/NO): YES